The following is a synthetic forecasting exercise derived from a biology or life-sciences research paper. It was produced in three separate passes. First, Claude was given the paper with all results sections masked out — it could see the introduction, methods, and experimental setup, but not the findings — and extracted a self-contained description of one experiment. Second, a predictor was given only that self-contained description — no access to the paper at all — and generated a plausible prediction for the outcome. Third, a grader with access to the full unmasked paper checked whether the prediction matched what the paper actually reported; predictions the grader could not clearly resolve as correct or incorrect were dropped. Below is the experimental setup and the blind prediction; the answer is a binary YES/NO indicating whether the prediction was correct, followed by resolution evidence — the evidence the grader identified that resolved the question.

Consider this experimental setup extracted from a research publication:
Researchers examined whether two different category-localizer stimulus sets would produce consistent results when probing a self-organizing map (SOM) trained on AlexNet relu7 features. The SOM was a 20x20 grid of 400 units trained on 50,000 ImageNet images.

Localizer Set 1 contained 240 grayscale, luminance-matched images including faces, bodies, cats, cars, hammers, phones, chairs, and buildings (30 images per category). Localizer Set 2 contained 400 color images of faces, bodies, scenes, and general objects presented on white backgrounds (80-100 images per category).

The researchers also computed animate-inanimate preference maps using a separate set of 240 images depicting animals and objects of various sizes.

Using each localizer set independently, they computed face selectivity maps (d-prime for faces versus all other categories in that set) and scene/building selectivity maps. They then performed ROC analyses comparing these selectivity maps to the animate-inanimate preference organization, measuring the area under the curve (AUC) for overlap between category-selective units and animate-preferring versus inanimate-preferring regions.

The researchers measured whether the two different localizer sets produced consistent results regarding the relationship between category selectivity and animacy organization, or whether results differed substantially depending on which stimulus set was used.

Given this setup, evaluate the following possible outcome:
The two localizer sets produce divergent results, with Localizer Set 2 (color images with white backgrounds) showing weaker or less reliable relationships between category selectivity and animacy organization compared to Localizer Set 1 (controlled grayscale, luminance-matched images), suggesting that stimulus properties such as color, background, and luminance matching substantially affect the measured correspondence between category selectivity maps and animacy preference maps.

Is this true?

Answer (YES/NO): NO